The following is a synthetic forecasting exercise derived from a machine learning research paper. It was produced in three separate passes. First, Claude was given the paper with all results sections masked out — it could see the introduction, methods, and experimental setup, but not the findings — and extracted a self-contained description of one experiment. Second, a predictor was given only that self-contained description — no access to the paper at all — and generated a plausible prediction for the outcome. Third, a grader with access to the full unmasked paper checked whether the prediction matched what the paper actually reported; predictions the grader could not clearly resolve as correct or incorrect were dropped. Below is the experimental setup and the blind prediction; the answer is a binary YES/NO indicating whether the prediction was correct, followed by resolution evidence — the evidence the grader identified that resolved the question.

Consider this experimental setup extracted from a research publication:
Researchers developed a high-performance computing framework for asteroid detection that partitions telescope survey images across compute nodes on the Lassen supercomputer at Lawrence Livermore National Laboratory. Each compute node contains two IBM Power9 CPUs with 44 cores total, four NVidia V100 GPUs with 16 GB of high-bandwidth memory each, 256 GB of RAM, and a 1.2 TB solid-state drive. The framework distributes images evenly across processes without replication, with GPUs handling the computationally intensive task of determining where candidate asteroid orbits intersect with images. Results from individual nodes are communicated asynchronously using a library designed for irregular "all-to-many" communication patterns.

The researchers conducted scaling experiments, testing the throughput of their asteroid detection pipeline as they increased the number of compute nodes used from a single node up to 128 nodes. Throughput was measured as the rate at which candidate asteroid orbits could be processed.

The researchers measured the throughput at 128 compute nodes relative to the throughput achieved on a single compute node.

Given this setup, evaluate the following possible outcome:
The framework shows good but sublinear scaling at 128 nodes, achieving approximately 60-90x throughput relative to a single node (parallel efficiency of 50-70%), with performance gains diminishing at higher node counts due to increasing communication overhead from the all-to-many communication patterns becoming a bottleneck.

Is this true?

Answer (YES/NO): NO